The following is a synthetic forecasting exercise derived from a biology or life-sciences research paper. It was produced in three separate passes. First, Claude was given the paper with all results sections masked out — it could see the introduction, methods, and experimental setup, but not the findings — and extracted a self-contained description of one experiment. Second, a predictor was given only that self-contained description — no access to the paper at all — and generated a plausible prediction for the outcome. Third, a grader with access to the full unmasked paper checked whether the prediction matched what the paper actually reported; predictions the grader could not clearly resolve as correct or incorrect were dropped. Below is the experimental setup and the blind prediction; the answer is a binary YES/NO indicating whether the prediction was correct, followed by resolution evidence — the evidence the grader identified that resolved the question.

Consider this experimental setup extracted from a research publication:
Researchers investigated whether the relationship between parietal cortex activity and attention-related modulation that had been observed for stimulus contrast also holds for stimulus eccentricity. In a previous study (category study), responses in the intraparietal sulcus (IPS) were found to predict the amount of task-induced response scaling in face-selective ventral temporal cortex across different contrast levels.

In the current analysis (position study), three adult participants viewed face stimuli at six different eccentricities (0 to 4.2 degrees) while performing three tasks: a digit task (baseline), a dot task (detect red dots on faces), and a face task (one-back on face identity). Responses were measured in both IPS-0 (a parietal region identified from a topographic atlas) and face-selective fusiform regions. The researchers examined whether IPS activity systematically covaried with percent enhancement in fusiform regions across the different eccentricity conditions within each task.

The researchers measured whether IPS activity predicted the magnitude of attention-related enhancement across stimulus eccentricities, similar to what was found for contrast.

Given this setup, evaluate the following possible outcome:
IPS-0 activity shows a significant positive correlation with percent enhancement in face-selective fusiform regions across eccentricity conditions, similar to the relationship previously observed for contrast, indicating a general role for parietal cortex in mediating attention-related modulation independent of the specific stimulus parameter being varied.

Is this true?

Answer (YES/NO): NO